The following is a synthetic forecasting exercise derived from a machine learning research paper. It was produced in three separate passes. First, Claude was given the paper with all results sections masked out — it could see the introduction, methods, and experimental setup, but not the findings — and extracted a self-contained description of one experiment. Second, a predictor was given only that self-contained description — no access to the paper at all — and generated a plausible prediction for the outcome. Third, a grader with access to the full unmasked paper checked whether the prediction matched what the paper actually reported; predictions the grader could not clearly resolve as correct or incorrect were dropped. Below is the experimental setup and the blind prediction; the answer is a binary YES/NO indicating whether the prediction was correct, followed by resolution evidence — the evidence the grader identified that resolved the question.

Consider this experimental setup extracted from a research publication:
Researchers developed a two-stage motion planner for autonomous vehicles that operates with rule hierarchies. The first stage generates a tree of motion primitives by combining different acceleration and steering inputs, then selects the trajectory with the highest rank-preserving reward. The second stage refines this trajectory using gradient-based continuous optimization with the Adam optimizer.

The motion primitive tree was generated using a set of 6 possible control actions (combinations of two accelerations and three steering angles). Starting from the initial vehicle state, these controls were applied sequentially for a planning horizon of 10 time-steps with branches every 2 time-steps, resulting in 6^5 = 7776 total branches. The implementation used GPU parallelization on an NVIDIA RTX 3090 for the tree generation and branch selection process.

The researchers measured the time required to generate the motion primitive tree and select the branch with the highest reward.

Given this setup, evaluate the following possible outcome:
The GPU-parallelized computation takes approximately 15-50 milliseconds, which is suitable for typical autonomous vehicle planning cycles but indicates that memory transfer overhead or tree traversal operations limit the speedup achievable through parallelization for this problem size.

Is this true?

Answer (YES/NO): NO